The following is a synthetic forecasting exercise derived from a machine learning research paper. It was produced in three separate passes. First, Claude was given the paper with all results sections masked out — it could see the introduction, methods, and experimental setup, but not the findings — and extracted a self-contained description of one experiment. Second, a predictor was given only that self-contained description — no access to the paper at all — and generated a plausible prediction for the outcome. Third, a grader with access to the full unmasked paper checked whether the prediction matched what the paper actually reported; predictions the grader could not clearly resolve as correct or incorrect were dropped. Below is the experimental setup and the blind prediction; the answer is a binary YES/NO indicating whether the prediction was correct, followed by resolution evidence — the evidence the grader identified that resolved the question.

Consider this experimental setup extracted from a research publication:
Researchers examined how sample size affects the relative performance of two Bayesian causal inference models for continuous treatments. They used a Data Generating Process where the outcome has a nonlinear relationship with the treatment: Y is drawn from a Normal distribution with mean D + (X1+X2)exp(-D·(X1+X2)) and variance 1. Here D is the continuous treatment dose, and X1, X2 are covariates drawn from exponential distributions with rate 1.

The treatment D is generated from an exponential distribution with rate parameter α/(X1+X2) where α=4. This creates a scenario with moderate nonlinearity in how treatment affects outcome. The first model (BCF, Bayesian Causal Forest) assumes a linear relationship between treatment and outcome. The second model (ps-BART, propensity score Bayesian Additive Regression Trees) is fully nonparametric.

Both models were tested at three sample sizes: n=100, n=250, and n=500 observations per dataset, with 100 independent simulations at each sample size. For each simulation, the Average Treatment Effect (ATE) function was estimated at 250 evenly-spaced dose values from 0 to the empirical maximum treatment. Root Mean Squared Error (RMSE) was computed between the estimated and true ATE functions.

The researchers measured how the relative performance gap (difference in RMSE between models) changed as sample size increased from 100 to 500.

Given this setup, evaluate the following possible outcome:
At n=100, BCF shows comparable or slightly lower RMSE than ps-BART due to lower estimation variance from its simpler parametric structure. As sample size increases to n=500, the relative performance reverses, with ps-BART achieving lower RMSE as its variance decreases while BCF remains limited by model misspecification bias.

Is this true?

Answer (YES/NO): NO